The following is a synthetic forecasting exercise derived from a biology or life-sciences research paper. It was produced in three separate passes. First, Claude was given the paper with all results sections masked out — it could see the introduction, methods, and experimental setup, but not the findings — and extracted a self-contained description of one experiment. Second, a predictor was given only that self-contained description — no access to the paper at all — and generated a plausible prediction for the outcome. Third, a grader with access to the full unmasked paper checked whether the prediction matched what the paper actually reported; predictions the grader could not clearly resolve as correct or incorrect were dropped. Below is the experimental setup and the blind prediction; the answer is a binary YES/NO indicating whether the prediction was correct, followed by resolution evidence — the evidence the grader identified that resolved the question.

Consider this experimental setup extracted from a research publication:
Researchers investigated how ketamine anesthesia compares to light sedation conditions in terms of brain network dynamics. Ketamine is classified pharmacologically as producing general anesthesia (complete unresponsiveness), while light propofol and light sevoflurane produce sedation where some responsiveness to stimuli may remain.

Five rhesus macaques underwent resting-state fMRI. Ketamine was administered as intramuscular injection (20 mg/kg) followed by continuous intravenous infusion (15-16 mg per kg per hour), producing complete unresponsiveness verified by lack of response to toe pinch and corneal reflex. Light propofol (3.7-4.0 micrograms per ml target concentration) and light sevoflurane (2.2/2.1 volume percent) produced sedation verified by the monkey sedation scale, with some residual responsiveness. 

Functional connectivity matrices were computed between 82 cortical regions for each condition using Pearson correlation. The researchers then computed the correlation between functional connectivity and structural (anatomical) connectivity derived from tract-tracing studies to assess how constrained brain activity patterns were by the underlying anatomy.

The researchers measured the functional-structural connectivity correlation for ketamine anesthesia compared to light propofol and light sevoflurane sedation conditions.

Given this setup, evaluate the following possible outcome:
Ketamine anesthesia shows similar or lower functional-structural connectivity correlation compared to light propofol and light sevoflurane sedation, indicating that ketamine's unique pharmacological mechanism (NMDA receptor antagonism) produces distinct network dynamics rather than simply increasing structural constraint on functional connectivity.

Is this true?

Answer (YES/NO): YES